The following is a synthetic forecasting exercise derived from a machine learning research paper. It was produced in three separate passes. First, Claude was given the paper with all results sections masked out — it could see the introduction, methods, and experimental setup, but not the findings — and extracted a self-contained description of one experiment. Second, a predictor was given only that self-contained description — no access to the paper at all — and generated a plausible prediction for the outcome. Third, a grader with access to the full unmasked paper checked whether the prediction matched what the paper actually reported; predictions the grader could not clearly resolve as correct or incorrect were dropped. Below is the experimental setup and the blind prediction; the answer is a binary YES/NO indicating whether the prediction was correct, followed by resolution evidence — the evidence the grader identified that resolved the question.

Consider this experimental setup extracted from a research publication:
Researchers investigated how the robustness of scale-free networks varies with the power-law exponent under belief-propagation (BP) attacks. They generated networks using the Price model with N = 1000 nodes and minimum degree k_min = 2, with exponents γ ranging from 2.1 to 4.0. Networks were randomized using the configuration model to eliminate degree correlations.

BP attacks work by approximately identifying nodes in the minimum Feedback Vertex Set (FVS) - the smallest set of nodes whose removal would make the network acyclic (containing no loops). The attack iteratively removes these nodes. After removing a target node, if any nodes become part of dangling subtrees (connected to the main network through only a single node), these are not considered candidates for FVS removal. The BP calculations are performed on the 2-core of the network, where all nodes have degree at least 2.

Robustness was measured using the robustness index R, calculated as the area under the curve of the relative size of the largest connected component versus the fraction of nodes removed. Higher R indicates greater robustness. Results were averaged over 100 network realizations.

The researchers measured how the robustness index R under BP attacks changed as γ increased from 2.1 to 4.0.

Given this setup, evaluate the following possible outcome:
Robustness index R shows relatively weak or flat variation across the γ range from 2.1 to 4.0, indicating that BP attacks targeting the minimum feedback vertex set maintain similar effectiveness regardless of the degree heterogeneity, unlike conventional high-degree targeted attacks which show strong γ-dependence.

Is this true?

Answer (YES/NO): NO